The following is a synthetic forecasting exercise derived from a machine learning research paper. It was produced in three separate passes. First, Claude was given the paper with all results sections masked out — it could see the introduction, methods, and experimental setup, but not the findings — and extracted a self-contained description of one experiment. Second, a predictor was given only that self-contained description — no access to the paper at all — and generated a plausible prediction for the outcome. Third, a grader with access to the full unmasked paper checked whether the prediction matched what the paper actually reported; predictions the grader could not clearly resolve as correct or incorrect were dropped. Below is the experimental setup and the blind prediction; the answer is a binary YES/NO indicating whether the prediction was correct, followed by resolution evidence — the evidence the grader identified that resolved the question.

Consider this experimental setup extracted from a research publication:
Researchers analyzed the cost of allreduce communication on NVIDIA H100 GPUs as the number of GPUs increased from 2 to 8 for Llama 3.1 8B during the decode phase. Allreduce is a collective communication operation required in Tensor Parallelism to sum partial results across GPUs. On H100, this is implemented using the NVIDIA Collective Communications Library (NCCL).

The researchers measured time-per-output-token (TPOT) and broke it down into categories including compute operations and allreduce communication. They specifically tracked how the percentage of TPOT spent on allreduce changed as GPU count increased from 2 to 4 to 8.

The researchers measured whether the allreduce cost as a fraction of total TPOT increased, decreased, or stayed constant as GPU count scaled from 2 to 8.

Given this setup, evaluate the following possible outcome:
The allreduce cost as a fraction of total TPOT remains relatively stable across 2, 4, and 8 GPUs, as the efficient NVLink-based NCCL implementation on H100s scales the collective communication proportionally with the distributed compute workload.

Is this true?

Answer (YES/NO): NO